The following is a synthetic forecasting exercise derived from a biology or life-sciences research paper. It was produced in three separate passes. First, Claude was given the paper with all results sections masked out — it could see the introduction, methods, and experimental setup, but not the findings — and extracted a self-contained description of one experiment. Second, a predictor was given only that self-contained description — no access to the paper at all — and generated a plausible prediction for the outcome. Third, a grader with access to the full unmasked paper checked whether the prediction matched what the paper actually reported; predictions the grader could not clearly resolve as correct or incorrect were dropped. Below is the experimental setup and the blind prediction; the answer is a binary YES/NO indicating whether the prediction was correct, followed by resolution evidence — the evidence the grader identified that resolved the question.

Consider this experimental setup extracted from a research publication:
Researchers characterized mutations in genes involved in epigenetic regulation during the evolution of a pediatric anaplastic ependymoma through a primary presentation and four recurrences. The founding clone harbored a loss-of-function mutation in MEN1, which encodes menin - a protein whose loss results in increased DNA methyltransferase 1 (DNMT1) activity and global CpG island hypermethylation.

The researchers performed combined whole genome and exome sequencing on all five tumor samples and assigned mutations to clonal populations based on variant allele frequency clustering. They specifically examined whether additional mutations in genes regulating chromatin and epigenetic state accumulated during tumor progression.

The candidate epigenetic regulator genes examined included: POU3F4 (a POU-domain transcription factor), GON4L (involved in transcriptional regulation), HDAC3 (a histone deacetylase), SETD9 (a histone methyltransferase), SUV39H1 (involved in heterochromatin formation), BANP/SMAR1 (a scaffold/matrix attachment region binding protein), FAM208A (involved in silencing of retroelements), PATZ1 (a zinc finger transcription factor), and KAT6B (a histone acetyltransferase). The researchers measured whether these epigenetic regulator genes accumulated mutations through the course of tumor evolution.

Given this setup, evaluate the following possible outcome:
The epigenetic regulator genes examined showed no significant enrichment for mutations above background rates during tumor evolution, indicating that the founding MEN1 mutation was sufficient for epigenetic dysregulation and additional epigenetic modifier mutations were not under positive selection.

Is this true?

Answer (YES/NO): NO